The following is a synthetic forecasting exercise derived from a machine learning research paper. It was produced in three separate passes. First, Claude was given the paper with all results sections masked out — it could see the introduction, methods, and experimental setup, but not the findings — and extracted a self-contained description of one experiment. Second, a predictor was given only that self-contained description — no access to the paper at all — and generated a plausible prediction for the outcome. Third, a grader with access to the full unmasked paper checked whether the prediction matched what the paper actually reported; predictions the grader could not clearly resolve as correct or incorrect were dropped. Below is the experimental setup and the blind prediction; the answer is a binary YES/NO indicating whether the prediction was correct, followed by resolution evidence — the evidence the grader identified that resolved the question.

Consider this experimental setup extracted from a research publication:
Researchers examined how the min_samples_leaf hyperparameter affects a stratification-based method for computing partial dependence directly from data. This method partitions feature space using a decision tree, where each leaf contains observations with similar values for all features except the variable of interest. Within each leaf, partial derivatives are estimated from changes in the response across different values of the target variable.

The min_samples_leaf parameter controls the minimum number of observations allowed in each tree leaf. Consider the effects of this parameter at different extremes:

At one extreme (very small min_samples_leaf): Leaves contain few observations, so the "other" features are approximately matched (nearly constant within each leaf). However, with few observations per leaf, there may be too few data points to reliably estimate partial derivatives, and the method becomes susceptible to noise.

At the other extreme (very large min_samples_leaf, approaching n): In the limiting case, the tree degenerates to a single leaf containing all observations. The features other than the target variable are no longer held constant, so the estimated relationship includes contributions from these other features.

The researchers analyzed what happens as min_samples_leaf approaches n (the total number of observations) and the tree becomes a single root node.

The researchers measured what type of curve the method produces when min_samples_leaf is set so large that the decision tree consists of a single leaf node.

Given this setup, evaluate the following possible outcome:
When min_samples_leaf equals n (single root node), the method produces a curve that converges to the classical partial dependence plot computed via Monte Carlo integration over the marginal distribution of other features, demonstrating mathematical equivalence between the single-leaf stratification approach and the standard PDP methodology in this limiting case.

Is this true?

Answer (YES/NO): NO